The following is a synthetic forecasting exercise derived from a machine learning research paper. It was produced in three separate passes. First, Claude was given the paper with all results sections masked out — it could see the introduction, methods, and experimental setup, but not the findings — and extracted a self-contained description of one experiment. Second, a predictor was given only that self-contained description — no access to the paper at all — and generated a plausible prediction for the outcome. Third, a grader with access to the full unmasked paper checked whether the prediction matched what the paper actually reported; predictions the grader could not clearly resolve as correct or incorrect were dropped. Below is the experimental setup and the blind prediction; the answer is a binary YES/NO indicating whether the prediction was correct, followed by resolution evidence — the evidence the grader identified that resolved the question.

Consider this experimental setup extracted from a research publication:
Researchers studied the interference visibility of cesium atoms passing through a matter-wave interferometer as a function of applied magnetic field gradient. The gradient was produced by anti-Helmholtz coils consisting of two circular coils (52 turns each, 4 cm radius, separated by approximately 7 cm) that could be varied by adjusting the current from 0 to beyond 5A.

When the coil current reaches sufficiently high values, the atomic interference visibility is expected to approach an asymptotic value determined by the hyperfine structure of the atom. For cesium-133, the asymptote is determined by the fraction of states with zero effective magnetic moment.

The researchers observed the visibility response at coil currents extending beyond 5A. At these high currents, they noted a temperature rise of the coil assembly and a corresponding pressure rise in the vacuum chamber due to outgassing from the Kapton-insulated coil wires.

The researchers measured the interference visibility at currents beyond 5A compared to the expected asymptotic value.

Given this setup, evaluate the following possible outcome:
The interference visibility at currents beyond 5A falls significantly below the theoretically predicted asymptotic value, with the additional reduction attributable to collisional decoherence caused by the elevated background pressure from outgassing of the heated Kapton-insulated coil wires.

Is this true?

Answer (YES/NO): YES